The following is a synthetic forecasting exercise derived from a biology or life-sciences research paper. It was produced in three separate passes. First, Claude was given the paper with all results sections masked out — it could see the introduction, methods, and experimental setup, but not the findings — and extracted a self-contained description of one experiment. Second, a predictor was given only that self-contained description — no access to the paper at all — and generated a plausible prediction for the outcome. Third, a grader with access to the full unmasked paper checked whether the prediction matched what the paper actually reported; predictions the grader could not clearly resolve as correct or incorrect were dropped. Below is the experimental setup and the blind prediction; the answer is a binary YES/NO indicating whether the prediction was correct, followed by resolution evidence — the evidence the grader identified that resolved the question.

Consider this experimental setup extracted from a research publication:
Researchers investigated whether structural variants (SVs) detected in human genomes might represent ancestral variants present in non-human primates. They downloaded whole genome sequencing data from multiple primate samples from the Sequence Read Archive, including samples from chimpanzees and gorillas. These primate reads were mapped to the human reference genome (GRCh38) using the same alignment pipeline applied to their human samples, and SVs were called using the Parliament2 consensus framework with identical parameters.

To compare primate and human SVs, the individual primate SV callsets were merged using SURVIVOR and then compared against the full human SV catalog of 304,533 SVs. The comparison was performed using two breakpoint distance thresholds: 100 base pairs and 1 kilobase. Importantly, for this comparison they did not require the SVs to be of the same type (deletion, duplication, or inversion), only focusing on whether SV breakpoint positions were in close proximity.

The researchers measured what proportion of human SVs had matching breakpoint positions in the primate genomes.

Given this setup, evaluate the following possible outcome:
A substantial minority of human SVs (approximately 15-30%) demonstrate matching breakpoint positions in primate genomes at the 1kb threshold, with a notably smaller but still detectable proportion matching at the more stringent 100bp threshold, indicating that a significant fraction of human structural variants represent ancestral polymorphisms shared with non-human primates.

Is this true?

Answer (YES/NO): NO